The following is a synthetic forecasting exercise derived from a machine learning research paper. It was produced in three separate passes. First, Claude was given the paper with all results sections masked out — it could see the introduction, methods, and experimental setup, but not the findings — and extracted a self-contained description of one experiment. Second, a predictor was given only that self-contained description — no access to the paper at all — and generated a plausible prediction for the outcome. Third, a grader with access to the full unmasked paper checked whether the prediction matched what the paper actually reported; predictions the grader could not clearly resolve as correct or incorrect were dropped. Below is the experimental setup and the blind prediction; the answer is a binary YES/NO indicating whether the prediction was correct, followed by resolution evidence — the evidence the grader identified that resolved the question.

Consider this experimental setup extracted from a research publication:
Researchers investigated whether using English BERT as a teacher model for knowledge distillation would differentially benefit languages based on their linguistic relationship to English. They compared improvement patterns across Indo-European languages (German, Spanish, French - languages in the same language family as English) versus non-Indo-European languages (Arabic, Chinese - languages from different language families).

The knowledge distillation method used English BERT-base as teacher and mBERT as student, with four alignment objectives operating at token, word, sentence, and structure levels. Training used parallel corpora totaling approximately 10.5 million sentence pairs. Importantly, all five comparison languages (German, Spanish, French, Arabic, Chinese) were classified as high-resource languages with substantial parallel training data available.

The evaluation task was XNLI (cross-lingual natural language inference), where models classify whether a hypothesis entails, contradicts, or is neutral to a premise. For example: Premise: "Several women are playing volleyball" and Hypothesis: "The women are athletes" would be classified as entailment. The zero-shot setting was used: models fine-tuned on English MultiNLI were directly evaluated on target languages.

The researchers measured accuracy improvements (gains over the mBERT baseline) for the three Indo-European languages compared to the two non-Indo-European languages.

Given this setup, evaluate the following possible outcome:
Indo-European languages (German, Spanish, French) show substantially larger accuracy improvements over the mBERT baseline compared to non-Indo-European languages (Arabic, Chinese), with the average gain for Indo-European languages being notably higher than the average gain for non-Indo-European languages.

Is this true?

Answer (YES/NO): NO